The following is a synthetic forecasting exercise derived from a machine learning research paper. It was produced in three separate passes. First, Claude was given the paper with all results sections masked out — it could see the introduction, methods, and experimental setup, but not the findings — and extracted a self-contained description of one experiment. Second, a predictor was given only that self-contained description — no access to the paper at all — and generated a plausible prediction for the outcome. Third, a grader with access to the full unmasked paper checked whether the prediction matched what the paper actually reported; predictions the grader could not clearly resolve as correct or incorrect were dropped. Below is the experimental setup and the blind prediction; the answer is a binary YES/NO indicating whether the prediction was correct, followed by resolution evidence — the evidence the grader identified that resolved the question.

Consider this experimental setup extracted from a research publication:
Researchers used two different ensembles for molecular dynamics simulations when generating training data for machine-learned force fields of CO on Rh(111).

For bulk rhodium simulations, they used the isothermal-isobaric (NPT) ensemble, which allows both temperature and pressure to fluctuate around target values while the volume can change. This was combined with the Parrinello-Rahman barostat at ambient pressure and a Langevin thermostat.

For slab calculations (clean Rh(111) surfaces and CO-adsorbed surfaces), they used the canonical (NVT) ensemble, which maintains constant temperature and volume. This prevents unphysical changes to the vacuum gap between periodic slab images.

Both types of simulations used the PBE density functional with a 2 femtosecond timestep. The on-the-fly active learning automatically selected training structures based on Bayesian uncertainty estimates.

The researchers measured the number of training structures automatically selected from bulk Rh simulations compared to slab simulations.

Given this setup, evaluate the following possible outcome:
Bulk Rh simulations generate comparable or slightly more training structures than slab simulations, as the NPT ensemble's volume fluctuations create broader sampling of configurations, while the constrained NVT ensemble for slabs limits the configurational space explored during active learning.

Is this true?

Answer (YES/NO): NO